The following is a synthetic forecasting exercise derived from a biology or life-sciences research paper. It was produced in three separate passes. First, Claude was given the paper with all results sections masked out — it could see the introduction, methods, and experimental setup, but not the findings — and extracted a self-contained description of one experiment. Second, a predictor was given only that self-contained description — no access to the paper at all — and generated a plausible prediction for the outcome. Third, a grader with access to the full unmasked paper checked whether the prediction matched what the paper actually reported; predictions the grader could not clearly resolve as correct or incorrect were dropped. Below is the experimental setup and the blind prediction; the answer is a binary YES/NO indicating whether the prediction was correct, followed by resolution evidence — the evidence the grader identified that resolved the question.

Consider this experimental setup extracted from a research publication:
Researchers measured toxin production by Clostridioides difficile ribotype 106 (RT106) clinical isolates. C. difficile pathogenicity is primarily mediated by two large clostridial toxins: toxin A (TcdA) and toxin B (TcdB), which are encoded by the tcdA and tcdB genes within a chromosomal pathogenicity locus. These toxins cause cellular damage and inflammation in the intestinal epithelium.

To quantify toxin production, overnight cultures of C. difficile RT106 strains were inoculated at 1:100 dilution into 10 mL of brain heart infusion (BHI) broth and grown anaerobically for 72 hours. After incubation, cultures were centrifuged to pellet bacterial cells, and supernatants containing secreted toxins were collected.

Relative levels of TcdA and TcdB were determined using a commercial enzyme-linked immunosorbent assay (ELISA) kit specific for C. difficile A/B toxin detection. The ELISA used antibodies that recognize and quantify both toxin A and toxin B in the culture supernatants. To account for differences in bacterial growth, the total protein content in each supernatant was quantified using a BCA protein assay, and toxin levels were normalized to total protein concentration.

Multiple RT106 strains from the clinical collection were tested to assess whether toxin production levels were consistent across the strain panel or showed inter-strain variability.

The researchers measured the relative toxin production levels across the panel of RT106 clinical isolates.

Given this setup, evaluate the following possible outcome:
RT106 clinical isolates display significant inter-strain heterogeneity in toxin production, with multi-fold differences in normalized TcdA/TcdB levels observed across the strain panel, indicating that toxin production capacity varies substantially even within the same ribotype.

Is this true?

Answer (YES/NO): YES